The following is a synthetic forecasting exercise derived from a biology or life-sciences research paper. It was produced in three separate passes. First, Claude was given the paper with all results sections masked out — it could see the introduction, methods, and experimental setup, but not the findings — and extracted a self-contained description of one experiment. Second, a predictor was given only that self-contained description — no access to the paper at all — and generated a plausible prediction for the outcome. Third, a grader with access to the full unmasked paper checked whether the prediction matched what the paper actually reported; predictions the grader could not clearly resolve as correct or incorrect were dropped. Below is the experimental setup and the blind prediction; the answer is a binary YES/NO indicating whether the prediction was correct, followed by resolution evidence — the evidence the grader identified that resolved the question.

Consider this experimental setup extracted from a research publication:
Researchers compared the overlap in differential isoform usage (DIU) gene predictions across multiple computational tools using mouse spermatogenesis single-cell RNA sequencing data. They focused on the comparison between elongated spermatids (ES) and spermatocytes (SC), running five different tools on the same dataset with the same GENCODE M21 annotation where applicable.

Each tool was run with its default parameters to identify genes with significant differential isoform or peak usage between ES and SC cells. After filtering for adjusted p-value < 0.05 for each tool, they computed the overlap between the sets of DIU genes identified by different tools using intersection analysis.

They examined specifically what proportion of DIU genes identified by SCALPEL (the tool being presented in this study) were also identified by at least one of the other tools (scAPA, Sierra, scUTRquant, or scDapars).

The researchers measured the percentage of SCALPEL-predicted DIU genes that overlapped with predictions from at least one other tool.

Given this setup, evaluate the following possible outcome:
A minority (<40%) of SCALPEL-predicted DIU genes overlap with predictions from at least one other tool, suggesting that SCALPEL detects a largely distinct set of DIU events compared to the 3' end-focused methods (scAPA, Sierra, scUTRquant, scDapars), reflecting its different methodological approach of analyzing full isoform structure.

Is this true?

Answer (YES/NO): NO